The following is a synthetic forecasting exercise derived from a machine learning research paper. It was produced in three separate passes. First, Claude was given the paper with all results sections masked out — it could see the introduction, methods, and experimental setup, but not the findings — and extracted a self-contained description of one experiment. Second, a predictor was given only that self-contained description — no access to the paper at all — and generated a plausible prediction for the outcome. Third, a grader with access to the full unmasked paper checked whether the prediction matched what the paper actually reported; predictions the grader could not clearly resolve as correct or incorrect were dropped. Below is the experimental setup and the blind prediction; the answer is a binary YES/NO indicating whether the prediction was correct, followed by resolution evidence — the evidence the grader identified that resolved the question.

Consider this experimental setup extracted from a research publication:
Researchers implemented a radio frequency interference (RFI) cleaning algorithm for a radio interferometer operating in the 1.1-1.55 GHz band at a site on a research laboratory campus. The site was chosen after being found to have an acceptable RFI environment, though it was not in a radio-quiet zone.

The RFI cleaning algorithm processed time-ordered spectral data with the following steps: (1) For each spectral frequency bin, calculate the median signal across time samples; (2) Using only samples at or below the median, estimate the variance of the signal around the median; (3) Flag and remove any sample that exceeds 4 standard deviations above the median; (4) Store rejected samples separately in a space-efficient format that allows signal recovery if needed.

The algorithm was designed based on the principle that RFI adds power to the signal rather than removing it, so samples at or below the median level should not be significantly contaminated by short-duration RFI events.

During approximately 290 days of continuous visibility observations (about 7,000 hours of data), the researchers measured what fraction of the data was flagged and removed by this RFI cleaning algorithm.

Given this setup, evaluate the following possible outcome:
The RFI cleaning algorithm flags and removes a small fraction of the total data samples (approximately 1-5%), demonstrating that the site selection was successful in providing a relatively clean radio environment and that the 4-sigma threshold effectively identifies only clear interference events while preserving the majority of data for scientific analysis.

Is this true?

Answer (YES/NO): YES